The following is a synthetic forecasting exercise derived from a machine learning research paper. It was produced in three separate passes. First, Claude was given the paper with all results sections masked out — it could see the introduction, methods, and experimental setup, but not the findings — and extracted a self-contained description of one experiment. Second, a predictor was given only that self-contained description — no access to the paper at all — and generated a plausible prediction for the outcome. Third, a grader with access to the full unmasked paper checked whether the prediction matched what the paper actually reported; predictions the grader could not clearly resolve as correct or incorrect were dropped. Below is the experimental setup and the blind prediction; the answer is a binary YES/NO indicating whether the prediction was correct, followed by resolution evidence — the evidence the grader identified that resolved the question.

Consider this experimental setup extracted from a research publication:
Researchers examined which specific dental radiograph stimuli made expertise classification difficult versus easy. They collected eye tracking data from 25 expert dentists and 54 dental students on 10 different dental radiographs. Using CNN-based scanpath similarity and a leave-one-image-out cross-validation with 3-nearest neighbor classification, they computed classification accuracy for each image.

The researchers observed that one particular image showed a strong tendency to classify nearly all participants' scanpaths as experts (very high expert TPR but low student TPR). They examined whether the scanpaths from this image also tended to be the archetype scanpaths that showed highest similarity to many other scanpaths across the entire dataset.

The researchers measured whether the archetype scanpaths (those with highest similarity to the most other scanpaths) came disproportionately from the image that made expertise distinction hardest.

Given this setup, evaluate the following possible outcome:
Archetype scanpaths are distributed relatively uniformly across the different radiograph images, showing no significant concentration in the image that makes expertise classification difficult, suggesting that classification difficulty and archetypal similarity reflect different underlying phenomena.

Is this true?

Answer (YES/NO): NO